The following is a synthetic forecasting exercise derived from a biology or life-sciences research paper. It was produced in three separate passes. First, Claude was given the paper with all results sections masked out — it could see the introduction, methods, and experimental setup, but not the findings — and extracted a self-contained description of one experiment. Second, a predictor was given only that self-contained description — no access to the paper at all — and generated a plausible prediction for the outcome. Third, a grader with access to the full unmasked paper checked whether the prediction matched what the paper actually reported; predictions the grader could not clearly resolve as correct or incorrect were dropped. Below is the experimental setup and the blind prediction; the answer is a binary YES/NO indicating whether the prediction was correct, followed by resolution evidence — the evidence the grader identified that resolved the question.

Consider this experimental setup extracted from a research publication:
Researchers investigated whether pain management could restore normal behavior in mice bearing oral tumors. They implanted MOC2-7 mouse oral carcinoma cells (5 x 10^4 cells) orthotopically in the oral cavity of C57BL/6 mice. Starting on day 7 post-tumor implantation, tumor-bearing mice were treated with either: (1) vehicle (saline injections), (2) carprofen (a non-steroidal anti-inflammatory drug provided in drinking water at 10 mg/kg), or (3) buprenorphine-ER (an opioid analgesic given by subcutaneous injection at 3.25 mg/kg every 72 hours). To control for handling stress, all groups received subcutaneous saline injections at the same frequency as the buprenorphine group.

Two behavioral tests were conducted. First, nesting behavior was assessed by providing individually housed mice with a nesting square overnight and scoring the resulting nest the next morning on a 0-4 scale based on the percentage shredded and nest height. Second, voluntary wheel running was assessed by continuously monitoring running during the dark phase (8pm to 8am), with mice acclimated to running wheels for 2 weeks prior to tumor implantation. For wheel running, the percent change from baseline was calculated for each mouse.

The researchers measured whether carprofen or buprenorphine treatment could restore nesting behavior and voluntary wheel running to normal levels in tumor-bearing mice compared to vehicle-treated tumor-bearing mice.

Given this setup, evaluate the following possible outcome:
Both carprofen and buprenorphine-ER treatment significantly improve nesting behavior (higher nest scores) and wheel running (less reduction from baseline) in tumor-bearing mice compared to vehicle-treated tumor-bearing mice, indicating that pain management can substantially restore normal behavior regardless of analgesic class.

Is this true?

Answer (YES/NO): NO